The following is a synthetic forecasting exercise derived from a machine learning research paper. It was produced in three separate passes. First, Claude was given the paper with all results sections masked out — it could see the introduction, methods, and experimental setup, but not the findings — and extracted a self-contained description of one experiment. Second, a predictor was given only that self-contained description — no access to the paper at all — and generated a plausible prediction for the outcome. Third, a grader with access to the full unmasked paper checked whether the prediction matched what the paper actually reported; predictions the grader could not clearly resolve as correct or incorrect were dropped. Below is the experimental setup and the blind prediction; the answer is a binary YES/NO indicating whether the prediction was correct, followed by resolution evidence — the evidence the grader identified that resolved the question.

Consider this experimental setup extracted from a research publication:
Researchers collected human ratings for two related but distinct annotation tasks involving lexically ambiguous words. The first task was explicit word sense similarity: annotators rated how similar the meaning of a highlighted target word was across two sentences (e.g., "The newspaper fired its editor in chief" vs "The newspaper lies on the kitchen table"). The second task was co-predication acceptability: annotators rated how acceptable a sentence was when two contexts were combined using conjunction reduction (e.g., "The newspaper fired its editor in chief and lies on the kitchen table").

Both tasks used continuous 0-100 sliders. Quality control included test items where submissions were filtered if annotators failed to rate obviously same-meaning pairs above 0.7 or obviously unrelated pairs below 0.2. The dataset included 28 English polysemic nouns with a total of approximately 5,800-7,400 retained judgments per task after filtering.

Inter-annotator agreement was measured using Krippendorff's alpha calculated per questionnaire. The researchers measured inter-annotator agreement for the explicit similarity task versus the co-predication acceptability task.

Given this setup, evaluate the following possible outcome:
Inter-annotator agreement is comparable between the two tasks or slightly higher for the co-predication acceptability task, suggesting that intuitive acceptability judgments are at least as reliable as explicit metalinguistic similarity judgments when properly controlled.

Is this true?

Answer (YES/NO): NO